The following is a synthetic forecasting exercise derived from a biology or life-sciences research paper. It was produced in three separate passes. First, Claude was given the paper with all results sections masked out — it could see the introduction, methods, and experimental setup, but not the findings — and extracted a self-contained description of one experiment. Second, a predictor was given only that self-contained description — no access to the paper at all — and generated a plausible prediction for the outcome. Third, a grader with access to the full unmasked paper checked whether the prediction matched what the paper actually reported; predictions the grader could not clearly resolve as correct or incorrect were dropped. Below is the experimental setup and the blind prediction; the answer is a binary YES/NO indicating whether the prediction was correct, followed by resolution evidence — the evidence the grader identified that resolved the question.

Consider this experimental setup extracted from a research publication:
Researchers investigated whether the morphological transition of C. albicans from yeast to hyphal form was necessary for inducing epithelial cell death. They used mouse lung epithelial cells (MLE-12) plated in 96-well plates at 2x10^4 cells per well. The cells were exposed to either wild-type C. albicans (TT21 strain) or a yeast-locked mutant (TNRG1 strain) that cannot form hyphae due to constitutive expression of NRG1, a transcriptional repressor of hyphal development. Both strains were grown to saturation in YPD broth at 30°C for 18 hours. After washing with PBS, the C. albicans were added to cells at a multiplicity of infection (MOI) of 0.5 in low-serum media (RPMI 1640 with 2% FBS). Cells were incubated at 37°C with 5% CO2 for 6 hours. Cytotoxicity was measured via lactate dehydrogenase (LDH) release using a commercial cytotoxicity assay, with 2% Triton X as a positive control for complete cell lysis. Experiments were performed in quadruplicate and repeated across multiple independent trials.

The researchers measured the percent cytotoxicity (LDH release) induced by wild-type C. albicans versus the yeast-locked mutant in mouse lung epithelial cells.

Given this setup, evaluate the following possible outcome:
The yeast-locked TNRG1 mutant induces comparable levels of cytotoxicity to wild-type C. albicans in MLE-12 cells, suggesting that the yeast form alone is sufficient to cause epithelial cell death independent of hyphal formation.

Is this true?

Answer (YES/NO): NO